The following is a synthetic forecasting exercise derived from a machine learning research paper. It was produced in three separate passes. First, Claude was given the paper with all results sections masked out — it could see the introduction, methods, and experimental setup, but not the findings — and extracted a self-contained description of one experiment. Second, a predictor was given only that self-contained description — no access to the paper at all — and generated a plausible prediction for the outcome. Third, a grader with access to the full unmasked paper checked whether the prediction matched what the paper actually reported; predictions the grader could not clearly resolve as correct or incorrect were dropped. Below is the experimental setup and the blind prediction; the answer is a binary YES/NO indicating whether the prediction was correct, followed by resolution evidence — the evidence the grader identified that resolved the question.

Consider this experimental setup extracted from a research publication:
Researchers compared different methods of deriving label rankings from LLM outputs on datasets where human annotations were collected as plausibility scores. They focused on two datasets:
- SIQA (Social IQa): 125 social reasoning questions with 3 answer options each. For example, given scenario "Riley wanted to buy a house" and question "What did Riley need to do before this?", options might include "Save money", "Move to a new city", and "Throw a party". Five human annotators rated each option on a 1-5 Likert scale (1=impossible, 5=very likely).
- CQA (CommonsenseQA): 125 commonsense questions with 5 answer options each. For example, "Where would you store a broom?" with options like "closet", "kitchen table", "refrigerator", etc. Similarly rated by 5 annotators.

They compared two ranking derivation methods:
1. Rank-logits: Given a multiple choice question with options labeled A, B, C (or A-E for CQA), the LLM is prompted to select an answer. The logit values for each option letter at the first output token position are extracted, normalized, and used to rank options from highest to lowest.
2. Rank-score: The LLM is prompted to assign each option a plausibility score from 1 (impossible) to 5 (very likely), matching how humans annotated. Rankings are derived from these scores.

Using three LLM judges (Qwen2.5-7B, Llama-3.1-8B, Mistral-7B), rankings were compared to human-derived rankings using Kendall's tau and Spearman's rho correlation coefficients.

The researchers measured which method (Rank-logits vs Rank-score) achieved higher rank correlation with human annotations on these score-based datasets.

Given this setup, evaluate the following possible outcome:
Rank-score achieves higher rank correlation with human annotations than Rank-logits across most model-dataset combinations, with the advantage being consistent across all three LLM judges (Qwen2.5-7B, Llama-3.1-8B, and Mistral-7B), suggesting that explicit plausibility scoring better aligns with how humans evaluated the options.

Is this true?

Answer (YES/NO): NO